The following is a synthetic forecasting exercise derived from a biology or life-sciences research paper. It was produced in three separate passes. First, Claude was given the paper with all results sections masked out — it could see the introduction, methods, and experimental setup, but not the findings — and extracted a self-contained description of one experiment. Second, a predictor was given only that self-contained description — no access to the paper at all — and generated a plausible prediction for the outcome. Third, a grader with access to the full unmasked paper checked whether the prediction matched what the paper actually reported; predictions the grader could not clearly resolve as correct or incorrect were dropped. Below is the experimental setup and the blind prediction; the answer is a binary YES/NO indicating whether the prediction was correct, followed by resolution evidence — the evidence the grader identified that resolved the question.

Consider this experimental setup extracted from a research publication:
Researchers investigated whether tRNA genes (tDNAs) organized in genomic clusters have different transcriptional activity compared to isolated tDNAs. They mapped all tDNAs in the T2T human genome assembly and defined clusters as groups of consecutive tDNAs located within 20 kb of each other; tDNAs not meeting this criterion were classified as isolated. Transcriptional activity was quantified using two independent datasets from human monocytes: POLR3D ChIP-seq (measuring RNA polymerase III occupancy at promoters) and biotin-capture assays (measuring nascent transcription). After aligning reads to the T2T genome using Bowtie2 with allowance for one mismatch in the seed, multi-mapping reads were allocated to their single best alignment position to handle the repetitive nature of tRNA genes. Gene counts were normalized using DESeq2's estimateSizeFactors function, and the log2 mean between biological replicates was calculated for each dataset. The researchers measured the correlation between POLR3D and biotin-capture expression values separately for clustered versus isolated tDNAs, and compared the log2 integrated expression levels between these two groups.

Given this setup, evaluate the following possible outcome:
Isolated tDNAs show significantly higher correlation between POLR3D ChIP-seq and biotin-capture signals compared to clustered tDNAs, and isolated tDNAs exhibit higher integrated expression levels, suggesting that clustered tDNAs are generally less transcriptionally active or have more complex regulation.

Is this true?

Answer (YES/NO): NO